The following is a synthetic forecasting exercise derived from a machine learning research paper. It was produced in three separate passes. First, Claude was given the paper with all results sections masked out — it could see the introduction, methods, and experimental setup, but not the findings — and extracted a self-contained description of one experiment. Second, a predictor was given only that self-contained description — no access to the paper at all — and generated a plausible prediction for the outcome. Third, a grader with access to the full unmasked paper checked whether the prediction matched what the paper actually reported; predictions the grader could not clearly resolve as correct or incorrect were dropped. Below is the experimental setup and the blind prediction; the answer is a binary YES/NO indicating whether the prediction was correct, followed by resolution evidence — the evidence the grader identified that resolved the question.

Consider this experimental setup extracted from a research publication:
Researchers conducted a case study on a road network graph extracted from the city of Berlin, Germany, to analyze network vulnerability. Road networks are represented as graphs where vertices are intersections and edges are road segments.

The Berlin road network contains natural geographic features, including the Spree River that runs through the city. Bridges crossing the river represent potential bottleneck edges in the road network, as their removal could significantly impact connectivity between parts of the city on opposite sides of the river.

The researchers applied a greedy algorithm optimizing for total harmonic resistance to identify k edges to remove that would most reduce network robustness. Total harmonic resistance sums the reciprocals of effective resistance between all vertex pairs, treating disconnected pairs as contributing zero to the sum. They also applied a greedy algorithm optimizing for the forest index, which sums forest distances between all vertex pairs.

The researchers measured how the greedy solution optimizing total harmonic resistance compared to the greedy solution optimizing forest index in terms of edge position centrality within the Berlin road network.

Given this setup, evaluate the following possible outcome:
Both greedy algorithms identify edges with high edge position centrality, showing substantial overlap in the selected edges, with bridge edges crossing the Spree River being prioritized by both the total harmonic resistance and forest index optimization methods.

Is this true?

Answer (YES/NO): NO